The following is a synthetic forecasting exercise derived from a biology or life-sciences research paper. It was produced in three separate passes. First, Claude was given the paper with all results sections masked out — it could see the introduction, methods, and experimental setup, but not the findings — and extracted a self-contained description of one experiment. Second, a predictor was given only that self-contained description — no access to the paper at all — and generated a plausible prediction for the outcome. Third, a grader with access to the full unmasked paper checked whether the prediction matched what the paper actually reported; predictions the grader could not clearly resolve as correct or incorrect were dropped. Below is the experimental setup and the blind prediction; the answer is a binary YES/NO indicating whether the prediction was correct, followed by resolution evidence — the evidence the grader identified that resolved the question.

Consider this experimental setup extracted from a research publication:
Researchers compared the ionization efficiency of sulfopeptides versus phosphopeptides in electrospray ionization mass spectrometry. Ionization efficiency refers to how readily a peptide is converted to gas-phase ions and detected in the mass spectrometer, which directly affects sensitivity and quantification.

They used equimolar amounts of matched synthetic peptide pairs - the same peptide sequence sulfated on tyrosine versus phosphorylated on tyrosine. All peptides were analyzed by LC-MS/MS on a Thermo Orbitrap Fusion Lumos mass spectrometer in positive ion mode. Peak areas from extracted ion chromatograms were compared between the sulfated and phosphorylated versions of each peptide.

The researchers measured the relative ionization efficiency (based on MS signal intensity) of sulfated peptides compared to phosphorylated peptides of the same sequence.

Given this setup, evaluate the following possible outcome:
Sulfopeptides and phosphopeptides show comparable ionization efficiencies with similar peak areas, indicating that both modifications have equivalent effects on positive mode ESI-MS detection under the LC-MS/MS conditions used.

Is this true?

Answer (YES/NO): NO